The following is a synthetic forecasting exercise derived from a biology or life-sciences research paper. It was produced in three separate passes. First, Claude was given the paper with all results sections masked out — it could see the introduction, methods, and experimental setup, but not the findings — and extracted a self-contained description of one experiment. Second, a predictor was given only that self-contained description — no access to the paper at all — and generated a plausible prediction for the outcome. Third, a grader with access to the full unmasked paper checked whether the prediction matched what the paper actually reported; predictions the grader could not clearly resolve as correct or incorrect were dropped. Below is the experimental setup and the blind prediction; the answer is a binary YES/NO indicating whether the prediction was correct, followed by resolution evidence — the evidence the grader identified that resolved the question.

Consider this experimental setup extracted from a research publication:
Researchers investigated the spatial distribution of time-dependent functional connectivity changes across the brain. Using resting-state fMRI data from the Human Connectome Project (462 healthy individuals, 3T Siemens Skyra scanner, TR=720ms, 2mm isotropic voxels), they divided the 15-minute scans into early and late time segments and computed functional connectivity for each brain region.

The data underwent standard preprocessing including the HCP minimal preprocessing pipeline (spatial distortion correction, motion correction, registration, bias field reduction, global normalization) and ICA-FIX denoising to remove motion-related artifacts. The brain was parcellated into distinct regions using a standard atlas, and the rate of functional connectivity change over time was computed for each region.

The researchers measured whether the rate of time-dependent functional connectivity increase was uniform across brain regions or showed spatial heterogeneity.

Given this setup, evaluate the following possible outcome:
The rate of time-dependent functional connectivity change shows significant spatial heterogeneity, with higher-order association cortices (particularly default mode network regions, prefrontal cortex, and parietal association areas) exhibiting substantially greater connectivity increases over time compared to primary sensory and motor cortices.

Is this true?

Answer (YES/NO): NO